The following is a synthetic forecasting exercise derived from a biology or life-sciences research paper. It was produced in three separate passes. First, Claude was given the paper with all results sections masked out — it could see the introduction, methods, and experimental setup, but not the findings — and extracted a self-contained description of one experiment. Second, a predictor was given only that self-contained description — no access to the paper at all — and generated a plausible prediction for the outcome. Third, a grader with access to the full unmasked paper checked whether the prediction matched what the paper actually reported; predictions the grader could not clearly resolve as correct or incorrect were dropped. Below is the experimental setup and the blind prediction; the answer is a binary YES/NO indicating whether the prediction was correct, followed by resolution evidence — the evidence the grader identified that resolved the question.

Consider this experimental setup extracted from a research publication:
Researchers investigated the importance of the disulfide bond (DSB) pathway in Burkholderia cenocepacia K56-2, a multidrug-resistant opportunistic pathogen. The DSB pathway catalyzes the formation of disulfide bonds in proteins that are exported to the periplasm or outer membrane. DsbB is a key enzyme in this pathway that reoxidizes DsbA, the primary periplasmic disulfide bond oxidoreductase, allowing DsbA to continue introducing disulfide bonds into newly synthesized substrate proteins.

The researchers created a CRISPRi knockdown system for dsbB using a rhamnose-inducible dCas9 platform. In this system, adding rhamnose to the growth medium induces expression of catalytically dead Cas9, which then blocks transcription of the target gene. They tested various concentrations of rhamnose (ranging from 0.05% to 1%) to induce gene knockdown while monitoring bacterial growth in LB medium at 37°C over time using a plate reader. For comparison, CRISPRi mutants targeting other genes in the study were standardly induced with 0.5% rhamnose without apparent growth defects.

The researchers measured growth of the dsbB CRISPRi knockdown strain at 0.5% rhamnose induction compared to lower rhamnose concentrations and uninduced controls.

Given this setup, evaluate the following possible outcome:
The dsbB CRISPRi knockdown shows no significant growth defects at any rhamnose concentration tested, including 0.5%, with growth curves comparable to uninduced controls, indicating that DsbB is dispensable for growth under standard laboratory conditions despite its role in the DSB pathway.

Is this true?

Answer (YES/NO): NO